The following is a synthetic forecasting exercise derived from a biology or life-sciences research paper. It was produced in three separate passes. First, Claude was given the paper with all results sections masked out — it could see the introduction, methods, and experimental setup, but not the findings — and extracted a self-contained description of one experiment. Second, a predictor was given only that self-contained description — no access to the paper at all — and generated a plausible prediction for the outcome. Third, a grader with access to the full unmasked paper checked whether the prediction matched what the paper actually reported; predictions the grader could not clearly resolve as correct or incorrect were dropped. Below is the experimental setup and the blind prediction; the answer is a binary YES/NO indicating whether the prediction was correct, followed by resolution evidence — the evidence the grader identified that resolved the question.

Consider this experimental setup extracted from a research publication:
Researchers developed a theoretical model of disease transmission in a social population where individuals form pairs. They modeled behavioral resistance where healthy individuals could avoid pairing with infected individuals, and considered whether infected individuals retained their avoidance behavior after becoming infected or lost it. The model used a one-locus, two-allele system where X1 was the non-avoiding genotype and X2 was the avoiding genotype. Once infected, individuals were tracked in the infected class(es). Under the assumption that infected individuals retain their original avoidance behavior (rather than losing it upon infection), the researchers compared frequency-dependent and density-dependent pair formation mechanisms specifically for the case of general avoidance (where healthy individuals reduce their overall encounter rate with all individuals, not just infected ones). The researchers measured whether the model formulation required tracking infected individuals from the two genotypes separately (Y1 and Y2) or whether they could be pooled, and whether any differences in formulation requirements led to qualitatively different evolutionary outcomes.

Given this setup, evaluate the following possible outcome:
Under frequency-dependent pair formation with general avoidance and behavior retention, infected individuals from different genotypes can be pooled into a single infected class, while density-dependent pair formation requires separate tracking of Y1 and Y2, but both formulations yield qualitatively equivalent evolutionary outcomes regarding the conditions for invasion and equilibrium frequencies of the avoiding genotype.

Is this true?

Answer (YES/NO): YES